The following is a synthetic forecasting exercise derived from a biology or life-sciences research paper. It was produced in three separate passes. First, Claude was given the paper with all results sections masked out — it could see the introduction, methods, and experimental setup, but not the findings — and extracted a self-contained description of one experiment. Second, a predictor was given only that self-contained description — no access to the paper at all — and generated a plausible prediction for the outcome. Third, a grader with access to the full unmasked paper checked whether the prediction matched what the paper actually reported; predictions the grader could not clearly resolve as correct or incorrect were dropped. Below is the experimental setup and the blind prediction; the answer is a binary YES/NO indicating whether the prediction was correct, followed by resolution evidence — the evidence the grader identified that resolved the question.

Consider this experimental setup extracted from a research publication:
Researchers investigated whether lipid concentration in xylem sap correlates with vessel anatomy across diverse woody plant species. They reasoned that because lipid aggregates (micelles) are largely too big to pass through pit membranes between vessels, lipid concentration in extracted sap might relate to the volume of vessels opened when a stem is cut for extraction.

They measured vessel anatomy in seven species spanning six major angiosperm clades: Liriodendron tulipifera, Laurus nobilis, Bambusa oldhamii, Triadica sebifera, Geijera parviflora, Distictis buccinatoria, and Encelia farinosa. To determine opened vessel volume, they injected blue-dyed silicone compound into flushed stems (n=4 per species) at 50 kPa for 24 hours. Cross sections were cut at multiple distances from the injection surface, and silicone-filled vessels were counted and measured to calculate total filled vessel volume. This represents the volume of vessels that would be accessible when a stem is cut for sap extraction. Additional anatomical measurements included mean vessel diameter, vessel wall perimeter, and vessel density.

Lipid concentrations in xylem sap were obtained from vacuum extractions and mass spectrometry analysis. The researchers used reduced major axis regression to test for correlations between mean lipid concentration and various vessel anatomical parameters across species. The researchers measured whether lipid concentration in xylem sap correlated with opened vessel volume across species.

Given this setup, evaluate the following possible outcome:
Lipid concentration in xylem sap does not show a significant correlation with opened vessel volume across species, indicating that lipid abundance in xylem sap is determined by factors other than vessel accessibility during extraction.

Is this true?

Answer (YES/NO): YES